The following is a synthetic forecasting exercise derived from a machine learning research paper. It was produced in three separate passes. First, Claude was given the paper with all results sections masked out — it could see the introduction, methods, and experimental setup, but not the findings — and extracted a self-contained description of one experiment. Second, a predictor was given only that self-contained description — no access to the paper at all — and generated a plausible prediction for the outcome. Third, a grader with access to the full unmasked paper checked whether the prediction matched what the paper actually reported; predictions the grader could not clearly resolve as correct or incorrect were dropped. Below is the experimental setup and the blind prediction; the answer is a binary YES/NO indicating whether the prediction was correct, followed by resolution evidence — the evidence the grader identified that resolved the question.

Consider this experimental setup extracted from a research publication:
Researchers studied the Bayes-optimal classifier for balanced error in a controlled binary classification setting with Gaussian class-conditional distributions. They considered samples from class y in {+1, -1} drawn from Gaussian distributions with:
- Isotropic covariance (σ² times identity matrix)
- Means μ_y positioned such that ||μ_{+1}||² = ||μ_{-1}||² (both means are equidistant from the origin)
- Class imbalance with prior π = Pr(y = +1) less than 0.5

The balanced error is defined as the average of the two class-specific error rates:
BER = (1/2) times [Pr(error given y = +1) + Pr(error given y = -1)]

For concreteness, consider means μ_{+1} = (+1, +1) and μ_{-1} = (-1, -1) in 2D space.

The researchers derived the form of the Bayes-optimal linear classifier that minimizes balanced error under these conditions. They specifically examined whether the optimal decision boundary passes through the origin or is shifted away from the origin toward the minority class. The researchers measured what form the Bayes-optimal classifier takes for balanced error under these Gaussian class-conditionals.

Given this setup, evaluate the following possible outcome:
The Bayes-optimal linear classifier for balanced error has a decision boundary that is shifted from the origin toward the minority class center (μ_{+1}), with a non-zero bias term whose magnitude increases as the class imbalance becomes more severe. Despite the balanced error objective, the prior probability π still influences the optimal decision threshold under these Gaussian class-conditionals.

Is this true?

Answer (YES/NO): NO